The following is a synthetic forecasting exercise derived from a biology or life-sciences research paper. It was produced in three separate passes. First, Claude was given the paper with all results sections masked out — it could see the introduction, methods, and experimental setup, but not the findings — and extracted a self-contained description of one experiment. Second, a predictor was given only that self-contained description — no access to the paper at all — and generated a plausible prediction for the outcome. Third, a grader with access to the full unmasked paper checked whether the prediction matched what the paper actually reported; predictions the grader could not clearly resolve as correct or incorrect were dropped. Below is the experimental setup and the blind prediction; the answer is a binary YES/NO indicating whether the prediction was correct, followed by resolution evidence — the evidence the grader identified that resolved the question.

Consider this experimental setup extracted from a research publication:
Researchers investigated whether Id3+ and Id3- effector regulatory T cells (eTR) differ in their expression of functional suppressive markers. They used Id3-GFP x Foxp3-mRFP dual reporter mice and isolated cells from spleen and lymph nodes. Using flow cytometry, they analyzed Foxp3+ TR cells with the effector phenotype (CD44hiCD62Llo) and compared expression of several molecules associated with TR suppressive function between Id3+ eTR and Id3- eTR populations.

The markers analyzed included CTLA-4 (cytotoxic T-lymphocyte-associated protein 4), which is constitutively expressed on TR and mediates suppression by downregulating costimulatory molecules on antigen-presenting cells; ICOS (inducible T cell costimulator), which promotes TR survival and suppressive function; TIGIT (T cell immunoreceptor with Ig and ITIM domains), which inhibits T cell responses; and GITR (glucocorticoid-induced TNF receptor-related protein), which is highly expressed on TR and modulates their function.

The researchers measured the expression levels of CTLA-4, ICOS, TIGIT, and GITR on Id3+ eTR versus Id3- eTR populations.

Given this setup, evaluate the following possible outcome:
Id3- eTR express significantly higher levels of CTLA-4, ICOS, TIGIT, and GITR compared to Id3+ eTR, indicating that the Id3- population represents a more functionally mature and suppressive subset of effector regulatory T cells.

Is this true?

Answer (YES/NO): YES